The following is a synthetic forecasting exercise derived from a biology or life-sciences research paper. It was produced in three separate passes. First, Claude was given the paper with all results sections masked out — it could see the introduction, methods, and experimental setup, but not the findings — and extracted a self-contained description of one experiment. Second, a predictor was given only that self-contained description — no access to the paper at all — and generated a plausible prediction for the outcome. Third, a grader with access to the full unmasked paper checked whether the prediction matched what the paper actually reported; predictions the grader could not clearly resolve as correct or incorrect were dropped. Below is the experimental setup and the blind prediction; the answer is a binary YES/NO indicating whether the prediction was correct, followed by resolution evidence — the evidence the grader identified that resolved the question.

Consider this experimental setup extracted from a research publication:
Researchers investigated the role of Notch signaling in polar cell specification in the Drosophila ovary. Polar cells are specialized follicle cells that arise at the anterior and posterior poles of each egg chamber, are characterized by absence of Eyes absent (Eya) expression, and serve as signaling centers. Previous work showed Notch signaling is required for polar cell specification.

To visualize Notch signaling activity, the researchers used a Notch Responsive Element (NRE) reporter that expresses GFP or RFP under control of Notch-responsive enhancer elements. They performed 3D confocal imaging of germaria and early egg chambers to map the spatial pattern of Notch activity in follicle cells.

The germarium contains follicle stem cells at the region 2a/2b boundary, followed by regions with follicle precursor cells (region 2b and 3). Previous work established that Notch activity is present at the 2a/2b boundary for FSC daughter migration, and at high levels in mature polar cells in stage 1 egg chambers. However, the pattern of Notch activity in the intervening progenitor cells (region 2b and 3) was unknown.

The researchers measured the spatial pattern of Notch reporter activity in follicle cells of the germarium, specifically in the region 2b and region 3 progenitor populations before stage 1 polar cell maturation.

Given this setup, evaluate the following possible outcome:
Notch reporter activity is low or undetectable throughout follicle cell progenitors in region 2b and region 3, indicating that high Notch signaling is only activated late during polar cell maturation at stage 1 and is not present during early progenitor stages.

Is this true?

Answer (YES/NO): YES